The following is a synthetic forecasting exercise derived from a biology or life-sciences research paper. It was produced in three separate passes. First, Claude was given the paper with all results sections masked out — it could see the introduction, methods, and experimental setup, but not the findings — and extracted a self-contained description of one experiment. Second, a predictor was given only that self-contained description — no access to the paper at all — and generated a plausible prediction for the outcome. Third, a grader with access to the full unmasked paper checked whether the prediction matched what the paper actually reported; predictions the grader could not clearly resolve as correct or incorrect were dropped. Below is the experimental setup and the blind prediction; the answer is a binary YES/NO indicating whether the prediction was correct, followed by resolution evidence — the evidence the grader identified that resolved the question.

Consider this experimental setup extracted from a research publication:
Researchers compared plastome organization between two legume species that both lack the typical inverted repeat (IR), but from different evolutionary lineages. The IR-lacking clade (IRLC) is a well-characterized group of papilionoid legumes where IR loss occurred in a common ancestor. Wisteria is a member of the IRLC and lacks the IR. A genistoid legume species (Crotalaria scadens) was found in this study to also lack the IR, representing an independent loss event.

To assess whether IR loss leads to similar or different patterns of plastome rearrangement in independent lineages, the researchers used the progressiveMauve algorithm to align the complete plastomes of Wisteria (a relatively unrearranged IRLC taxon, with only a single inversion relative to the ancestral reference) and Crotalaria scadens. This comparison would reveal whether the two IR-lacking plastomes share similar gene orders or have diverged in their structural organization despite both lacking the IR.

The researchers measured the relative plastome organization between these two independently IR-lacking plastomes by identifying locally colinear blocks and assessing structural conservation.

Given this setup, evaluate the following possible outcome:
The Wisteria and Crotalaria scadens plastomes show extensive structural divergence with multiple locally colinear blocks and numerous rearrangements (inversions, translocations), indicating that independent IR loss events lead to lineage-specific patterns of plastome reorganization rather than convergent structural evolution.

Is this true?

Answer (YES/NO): NO